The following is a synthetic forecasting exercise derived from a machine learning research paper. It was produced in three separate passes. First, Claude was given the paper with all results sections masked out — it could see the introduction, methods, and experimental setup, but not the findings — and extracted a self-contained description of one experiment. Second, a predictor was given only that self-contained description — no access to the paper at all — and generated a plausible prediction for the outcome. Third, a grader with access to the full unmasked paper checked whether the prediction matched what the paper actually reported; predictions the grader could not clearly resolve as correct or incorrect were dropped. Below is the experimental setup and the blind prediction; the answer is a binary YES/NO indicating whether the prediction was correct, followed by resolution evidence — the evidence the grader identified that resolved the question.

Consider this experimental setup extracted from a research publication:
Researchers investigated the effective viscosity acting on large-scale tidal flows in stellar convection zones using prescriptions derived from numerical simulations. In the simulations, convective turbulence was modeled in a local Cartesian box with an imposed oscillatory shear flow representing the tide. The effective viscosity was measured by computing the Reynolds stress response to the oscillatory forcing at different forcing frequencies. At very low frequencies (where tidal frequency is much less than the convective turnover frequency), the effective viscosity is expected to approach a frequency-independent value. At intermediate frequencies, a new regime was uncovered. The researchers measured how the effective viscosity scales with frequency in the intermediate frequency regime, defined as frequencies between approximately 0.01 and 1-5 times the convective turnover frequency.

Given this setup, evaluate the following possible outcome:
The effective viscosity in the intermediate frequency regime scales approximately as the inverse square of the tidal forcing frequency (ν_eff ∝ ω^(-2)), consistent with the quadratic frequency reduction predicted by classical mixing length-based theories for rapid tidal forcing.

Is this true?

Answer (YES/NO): NO